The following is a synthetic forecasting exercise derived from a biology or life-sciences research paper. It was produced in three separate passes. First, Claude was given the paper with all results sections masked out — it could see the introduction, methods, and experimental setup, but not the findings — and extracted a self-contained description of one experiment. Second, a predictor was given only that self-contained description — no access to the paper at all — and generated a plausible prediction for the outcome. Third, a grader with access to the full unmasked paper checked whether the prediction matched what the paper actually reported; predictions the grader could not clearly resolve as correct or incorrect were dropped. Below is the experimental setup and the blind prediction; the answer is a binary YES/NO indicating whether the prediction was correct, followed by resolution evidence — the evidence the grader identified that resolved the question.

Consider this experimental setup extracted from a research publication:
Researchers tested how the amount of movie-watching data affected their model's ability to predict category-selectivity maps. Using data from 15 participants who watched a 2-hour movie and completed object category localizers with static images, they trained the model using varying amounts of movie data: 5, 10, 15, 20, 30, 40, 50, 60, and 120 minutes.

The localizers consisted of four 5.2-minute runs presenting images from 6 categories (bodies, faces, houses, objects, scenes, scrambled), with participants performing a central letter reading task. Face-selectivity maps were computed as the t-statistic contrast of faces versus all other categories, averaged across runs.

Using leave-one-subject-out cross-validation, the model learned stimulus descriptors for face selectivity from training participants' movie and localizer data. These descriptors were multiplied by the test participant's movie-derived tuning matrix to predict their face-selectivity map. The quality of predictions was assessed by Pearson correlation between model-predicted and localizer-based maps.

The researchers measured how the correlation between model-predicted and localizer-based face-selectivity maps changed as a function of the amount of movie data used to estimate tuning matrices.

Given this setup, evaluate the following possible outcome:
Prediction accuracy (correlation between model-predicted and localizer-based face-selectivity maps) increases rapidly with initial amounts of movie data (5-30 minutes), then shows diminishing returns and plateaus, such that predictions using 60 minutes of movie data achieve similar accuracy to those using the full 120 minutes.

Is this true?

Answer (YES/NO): NO